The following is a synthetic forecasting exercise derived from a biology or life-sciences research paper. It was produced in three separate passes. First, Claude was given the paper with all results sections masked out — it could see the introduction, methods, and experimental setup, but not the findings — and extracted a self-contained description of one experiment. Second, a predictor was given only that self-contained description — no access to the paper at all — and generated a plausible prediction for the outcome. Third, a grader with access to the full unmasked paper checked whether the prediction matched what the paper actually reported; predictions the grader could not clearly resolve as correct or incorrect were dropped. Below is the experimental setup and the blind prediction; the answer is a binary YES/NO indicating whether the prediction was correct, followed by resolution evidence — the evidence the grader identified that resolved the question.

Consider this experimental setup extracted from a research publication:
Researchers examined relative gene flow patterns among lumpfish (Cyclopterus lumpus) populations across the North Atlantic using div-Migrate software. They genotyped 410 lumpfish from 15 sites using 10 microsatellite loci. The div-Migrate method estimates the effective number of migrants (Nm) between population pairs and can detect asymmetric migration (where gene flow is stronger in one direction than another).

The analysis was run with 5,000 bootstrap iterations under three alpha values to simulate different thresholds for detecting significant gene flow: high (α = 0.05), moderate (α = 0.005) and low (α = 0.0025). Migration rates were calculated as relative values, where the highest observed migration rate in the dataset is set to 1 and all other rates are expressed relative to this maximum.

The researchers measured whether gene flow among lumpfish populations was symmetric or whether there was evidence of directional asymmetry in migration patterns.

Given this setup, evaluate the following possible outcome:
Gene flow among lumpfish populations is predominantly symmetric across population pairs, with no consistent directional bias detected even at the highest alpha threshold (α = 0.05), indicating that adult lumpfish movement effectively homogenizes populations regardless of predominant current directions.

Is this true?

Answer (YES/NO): NO